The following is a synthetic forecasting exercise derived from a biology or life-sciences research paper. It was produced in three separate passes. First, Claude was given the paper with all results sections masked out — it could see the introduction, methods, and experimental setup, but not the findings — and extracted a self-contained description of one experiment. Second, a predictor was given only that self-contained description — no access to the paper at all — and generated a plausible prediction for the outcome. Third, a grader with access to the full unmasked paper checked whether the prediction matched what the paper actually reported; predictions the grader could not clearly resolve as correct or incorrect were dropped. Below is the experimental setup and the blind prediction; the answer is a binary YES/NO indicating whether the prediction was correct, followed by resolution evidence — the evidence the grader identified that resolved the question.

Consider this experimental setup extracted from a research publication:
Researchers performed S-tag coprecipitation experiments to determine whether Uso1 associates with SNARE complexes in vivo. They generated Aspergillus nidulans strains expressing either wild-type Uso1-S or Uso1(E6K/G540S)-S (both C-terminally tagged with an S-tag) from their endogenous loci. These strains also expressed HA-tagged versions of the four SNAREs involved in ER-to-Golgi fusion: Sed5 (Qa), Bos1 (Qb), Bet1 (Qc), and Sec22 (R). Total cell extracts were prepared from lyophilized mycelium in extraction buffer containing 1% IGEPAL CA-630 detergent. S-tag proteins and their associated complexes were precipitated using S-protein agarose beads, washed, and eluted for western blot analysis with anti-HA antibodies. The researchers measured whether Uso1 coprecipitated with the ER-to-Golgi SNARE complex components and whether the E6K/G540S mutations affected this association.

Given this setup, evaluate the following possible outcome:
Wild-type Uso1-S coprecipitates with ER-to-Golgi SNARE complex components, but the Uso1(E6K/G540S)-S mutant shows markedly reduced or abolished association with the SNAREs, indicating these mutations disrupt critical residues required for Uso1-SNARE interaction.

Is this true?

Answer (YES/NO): NO